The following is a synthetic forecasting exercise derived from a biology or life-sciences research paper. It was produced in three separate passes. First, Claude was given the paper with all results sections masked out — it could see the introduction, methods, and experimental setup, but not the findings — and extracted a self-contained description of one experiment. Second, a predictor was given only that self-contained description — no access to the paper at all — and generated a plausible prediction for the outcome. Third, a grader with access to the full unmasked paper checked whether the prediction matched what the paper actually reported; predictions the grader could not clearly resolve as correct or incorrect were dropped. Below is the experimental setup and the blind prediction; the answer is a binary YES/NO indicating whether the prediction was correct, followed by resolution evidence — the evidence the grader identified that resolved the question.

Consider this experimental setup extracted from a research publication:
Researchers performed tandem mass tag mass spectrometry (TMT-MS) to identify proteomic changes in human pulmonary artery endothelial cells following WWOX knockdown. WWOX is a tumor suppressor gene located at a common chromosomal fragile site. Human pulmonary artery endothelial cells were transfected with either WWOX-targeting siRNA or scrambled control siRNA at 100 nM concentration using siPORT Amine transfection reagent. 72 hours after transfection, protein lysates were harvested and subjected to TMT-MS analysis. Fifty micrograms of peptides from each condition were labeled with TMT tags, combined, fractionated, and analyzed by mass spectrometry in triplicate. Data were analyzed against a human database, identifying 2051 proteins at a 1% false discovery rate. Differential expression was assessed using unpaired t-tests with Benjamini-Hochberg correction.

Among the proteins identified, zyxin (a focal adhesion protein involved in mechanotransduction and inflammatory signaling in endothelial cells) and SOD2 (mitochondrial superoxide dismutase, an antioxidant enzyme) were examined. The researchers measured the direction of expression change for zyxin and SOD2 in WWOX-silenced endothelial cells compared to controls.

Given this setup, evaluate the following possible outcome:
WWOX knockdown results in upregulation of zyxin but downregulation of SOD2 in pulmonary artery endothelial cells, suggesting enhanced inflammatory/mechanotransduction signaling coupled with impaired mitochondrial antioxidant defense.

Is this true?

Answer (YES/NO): YES